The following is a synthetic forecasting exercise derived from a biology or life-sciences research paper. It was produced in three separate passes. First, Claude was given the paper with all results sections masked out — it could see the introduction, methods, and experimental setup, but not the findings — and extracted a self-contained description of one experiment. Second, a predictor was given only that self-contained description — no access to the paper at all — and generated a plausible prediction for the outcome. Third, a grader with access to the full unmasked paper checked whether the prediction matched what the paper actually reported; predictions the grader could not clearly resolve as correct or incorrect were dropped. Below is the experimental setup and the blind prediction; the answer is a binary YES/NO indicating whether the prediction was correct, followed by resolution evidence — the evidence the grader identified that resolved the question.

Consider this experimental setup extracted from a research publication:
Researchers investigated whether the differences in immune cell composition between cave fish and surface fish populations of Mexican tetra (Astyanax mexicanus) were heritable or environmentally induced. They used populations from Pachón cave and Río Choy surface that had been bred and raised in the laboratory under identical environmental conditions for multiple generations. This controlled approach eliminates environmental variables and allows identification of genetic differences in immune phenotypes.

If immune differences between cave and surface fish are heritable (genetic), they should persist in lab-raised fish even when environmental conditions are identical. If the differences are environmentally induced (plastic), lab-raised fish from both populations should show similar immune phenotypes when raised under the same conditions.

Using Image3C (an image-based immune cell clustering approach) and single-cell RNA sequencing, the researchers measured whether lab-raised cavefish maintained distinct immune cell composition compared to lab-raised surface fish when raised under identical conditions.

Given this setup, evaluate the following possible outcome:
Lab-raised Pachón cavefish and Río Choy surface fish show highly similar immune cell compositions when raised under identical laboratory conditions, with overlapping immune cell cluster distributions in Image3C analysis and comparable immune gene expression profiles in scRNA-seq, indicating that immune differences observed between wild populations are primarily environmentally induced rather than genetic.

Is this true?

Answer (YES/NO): NO